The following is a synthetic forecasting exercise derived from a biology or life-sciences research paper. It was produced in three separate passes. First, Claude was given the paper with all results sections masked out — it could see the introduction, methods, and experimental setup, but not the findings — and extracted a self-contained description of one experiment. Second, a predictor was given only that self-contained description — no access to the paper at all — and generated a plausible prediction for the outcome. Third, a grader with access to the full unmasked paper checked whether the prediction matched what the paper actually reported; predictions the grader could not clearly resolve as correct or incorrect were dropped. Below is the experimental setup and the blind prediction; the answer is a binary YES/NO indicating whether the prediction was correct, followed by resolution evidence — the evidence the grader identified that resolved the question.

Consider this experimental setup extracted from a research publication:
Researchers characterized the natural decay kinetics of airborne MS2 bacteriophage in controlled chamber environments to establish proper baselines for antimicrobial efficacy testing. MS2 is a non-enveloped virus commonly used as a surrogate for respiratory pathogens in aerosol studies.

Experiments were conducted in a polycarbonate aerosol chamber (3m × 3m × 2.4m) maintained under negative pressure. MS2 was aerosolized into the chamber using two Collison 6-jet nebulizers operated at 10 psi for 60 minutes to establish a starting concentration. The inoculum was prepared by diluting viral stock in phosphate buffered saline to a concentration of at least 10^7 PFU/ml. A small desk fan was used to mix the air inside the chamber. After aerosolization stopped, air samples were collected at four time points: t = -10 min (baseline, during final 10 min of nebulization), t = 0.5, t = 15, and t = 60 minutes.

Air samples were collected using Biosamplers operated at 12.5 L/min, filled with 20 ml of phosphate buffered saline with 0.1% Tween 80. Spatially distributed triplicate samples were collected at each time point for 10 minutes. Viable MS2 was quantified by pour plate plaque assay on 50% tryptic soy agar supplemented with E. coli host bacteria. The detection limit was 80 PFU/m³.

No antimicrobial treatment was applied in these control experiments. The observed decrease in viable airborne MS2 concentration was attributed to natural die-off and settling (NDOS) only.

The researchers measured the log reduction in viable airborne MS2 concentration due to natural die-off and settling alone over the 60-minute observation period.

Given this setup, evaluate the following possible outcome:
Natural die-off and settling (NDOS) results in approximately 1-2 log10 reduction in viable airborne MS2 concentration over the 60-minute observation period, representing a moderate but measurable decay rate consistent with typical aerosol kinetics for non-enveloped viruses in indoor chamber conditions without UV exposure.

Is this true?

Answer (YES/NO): YES